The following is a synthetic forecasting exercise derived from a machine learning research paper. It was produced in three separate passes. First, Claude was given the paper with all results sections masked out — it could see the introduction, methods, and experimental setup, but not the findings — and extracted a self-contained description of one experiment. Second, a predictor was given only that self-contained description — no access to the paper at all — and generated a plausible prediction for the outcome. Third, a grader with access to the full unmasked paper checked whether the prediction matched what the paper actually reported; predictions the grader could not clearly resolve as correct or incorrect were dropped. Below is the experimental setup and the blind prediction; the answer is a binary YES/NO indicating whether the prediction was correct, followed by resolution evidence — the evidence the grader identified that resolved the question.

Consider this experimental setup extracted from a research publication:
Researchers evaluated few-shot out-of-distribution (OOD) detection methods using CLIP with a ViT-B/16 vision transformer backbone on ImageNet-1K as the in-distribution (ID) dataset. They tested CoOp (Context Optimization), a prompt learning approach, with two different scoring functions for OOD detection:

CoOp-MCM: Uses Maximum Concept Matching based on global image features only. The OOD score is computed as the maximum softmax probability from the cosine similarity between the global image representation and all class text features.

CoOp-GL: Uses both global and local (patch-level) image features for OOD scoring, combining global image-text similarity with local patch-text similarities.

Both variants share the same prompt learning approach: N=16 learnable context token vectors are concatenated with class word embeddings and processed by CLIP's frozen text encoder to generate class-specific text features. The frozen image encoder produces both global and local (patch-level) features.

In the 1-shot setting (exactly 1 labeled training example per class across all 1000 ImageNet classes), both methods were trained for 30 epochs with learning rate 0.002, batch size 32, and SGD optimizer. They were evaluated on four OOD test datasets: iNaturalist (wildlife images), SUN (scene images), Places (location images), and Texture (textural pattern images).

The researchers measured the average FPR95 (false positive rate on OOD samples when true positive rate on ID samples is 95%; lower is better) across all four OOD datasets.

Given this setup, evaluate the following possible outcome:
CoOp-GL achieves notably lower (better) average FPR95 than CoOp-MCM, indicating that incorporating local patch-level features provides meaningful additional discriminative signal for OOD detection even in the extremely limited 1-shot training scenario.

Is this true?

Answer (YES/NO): YES